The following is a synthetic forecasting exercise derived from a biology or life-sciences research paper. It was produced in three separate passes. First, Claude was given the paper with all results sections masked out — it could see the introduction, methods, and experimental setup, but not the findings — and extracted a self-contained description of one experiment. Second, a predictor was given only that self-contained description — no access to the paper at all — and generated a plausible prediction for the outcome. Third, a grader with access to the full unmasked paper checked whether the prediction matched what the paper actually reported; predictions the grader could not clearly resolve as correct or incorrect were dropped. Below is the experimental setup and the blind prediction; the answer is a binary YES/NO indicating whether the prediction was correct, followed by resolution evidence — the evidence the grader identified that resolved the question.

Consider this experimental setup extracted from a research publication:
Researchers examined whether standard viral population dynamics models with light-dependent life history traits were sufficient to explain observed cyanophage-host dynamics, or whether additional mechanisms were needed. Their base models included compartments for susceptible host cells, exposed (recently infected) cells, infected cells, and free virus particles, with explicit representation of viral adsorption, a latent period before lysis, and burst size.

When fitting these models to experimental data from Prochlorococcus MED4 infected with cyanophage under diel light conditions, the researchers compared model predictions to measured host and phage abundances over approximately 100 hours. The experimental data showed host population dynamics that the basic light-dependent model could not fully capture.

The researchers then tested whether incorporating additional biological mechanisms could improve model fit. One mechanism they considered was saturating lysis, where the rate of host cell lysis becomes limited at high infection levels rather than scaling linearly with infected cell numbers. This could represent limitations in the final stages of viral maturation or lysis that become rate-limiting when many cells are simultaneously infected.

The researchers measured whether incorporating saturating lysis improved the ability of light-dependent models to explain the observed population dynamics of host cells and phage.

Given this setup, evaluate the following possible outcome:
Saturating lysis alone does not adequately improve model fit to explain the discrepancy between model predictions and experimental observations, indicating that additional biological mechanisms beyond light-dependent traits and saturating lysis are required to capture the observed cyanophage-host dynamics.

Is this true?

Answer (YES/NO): NO